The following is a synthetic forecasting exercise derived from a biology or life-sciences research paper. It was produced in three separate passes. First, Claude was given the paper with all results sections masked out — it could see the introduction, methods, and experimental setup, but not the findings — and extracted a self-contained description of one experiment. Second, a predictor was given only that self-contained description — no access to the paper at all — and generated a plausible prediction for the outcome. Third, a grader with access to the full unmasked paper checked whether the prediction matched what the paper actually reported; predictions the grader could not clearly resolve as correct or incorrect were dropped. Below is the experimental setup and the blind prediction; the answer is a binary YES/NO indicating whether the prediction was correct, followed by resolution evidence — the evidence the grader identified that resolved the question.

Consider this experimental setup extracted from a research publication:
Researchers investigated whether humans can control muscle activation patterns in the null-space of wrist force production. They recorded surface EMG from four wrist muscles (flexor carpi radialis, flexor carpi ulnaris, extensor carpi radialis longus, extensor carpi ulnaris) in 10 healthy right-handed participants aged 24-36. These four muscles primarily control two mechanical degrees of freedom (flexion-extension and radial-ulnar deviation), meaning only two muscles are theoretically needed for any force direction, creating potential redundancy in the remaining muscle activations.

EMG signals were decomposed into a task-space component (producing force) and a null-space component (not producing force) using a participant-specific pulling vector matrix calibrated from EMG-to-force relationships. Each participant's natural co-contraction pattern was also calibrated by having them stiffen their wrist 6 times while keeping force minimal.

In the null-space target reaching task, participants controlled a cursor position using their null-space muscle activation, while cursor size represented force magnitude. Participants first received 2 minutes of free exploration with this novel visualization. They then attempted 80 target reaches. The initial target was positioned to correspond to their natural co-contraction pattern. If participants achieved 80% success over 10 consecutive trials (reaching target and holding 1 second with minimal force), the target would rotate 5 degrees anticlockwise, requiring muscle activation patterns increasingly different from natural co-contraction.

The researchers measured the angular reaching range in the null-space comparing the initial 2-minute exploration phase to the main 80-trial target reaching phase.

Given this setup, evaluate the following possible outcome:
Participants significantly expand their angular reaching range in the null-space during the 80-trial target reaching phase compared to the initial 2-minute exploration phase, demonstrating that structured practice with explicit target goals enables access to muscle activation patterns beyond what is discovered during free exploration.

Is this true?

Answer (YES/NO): NO